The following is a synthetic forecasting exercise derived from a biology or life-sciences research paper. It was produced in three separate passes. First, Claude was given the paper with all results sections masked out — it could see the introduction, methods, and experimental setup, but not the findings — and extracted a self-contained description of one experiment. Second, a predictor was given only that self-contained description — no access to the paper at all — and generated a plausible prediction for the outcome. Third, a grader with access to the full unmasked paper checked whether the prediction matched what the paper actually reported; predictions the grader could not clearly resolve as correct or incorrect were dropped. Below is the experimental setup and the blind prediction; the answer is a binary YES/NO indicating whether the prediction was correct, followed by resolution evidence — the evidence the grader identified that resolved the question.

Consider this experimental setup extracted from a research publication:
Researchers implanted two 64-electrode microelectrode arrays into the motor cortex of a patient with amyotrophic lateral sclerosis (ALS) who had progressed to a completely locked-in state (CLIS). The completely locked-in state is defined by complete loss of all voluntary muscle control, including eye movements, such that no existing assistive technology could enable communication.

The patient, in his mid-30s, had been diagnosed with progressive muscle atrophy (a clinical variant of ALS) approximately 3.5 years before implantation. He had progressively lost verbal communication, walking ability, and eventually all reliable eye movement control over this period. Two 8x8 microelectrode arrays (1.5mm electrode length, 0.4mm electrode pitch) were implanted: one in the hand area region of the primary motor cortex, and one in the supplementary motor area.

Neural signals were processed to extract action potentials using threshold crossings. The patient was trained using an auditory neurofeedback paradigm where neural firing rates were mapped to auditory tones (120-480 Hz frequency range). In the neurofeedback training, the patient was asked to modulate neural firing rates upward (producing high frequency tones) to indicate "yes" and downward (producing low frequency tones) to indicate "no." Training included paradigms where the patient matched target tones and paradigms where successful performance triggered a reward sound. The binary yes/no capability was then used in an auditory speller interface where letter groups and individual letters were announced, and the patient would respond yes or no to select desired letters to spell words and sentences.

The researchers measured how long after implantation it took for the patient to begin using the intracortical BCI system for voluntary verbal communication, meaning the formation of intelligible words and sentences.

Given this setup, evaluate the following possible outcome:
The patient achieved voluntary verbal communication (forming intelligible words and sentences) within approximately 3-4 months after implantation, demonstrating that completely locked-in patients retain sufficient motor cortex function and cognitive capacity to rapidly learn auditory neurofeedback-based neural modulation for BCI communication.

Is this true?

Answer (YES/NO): YES